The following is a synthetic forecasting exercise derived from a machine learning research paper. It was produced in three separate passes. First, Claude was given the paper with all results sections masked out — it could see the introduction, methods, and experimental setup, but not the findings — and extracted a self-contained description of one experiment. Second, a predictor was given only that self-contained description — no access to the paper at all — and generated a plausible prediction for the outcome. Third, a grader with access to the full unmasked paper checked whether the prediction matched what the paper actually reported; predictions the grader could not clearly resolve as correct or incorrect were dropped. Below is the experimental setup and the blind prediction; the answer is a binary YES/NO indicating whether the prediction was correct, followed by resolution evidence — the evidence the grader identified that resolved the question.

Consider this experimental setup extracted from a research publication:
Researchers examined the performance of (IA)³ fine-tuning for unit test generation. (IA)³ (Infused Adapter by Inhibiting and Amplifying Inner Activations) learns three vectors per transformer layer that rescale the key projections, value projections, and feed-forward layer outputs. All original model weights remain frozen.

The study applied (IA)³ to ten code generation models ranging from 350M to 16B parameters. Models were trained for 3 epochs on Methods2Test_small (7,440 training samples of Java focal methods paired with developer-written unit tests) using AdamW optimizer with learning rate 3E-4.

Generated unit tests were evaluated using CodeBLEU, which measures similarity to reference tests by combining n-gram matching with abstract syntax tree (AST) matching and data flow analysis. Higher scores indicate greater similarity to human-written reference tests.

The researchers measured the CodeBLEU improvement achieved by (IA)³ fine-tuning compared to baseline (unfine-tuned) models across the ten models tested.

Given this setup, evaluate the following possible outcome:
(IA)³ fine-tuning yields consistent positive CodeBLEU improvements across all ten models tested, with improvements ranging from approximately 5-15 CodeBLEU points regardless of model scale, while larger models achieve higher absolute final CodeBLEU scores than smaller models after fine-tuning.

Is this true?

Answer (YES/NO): NO